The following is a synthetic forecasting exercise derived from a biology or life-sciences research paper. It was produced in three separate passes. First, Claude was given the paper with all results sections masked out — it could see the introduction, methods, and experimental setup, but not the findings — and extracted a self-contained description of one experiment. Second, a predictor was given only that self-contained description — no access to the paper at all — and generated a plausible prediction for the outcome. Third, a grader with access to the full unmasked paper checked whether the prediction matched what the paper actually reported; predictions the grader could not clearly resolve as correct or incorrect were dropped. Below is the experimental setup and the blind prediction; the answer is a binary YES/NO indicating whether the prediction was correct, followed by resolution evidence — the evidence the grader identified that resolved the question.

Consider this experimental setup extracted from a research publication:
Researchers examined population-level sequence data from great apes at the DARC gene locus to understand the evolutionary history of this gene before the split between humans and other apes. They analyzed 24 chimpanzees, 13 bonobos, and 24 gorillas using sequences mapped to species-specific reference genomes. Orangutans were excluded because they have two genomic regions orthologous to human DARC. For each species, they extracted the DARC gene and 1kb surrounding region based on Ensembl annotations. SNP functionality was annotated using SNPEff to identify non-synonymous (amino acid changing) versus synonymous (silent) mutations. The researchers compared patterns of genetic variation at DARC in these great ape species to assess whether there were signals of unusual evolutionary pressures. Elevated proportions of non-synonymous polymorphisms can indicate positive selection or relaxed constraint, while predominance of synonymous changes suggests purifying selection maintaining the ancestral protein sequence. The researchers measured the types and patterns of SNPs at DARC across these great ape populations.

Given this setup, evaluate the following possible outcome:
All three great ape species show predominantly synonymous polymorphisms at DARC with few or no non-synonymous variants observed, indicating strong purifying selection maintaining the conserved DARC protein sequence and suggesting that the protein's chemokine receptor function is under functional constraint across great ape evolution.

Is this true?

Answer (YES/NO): NO